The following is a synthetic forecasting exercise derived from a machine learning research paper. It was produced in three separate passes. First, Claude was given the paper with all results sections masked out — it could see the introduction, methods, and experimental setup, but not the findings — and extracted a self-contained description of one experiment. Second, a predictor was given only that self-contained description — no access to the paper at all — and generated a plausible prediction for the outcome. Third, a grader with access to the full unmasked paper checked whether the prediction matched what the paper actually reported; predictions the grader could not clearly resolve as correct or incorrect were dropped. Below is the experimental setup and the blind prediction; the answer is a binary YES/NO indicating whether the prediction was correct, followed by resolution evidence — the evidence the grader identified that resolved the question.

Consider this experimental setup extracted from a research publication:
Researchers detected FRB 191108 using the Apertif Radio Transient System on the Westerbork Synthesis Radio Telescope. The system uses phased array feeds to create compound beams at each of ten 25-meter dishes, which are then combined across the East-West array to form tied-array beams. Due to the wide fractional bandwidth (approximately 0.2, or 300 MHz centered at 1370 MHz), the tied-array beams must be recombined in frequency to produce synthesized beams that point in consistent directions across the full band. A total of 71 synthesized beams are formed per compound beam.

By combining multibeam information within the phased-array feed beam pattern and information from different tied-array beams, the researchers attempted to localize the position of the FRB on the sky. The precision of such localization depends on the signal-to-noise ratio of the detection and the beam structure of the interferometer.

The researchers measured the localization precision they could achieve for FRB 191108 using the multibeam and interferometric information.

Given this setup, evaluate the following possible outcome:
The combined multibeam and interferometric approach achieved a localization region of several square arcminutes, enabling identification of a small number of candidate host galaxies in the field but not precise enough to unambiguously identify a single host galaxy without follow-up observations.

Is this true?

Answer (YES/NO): NO